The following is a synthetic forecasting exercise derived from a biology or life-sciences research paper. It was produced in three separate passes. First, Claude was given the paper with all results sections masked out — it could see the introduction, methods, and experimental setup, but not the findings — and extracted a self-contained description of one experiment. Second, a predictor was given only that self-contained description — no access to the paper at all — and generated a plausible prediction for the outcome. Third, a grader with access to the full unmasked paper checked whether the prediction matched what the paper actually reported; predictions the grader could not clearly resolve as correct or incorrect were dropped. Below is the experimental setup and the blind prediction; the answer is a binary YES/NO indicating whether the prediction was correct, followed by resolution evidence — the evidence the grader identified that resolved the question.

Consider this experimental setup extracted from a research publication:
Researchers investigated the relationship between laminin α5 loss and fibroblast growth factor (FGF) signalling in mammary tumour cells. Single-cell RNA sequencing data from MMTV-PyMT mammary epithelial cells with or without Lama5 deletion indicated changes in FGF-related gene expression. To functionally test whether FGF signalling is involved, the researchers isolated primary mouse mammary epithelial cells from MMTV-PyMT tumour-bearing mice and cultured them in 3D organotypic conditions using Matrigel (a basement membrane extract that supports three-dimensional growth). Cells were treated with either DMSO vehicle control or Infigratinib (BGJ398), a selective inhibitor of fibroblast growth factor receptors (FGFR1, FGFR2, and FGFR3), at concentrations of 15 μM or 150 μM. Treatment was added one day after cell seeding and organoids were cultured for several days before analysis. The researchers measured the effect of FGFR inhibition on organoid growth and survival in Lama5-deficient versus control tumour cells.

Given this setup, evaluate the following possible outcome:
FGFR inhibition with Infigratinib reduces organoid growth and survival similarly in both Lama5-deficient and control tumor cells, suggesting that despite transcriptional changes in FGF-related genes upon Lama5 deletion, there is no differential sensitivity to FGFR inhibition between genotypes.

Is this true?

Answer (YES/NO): NO